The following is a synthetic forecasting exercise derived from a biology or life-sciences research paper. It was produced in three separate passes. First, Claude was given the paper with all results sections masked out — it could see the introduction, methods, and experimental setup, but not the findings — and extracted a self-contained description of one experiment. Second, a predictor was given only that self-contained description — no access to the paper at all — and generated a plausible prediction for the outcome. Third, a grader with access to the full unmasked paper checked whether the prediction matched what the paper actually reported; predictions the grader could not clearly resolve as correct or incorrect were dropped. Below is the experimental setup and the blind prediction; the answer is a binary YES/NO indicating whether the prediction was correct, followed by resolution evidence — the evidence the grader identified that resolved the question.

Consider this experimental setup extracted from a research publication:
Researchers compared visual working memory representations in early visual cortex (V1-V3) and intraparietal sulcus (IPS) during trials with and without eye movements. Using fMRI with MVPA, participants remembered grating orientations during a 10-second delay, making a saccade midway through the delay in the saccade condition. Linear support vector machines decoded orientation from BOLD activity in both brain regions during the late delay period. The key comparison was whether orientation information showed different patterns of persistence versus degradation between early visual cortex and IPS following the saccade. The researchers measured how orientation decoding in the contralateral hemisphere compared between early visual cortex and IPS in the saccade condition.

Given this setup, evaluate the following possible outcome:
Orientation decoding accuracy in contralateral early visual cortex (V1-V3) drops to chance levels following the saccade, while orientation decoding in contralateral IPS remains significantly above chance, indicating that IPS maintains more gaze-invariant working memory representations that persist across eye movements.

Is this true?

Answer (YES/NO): YES